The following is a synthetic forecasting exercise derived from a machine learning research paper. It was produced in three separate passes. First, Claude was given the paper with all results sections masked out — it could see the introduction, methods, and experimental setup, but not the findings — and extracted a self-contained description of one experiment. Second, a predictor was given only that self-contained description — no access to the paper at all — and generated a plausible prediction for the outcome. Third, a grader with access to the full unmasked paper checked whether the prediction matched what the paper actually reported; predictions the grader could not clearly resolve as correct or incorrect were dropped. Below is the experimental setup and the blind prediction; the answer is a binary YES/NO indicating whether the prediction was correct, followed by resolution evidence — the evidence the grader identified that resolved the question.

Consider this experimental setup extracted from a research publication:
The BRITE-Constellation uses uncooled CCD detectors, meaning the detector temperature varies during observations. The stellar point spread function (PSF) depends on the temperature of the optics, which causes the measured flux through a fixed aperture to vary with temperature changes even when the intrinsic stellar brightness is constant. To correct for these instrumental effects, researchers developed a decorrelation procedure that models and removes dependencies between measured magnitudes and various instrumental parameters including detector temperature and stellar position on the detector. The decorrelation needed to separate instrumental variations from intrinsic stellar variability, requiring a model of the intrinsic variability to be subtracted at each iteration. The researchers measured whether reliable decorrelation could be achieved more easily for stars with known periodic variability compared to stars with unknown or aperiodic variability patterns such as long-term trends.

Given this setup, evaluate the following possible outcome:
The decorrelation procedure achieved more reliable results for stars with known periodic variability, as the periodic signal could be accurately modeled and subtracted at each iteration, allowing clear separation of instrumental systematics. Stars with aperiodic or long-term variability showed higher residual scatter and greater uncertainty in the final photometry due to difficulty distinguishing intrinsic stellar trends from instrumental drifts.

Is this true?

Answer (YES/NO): YES